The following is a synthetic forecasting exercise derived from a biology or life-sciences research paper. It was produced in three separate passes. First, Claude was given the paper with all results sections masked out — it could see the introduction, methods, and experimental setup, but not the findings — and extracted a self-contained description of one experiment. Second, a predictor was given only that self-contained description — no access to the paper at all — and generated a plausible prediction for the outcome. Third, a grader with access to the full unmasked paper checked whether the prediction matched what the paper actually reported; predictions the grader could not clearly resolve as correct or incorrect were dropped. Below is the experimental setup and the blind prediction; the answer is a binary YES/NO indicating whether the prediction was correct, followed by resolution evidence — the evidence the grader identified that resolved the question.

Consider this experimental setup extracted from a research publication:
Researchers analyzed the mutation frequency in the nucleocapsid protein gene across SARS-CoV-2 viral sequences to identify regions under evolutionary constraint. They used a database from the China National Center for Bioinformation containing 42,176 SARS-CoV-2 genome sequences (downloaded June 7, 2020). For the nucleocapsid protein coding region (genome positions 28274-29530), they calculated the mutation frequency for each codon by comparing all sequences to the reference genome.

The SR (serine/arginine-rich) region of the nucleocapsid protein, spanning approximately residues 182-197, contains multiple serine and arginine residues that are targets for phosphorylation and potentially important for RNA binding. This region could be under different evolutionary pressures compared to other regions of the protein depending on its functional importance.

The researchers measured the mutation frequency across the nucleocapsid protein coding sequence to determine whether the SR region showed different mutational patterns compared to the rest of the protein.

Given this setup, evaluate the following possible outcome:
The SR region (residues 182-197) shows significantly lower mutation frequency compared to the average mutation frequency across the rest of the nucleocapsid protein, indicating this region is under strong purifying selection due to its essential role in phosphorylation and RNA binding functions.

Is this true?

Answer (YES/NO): NO